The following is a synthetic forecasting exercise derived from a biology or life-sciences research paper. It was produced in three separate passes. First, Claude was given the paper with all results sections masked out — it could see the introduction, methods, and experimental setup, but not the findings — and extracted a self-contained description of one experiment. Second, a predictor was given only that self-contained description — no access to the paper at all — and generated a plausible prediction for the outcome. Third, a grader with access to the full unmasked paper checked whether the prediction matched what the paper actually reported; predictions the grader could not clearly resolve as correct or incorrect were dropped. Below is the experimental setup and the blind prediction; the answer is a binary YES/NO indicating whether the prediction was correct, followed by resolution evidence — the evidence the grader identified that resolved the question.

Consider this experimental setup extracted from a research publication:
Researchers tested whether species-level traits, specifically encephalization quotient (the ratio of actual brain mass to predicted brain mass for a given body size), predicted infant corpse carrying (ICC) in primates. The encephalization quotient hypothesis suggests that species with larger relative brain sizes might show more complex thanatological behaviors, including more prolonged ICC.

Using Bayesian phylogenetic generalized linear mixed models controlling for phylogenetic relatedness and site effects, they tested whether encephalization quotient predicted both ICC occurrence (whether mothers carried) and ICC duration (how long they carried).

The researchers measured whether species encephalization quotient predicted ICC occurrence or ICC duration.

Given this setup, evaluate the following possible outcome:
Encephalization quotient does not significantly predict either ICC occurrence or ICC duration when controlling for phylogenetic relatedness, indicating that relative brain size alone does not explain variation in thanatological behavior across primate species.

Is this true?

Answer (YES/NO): YES